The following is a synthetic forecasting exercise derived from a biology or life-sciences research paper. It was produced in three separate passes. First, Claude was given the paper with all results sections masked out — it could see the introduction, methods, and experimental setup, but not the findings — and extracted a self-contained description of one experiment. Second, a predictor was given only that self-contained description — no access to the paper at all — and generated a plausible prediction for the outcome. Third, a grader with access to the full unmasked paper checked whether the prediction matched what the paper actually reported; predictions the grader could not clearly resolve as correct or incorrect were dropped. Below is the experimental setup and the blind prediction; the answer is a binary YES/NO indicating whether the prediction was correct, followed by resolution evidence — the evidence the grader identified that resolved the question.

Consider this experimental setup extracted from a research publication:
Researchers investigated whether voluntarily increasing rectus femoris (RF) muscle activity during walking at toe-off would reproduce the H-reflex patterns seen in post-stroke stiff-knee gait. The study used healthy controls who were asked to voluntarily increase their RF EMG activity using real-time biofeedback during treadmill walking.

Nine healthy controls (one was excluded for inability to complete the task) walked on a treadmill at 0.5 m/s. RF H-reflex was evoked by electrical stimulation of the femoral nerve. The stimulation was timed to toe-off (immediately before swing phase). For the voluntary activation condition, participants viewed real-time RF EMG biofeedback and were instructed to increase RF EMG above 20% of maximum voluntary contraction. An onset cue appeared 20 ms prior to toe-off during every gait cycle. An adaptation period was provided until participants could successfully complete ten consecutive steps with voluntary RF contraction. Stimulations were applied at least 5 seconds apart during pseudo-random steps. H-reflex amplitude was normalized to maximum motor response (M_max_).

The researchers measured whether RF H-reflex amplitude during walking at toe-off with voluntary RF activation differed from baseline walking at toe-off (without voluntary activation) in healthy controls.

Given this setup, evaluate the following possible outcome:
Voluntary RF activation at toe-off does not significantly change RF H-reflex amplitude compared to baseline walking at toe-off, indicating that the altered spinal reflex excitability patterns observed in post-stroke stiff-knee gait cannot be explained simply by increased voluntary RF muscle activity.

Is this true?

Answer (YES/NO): NO